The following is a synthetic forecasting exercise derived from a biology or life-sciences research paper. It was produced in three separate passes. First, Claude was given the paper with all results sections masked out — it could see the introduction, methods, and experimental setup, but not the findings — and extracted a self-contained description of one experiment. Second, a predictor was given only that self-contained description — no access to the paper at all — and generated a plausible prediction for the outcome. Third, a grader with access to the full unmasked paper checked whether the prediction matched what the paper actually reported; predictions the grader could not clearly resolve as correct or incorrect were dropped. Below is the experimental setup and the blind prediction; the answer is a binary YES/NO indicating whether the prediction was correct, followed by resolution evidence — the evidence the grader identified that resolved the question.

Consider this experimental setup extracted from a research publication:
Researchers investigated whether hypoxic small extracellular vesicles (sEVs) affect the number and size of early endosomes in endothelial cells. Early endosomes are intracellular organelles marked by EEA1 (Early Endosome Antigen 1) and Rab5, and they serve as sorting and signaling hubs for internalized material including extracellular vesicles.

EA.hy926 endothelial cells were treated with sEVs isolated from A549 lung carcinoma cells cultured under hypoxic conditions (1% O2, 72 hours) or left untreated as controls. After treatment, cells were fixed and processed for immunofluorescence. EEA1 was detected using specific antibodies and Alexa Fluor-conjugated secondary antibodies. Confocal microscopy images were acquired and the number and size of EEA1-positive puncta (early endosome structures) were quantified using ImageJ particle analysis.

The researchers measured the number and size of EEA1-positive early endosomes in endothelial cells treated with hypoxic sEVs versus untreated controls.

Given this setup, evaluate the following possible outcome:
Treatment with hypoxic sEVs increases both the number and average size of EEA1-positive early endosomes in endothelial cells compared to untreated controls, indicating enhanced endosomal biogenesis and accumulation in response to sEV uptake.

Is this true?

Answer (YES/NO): YES